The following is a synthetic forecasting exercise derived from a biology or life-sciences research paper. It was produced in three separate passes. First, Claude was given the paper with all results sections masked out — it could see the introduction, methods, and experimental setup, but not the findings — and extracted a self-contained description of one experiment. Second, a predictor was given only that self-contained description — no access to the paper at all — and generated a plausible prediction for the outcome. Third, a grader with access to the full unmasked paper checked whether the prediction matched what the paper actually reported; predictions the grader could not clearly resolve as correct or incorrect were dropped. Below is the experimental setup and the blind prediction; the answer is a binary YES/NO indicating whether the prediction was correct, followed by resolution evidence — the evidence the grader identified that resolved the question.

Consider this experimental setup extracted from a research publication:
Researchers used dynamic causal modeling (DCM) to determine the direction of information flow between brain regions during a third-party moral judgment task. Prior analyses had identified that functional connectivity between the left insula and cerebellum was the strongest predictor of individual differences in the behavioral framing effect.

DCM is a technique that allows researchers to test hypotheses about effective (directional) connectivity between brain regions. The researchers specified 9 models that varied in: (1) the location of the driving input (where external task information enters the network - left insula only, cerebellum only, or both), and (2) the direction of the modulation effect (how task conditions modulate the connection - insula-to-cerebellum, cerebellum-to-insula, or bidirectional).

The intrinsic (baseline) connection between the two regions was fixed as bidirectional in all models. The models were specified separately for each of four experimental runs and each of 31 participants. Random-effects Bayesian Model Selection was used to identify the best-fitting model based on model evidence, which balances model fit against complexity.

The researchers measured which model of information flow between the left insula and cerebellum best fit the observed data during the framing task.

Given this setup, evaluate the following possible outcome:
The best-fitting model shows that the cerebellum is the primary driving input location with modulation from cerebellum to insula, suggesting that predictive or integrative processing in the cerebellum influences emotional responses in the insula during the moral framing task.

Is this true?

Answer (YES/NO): NO